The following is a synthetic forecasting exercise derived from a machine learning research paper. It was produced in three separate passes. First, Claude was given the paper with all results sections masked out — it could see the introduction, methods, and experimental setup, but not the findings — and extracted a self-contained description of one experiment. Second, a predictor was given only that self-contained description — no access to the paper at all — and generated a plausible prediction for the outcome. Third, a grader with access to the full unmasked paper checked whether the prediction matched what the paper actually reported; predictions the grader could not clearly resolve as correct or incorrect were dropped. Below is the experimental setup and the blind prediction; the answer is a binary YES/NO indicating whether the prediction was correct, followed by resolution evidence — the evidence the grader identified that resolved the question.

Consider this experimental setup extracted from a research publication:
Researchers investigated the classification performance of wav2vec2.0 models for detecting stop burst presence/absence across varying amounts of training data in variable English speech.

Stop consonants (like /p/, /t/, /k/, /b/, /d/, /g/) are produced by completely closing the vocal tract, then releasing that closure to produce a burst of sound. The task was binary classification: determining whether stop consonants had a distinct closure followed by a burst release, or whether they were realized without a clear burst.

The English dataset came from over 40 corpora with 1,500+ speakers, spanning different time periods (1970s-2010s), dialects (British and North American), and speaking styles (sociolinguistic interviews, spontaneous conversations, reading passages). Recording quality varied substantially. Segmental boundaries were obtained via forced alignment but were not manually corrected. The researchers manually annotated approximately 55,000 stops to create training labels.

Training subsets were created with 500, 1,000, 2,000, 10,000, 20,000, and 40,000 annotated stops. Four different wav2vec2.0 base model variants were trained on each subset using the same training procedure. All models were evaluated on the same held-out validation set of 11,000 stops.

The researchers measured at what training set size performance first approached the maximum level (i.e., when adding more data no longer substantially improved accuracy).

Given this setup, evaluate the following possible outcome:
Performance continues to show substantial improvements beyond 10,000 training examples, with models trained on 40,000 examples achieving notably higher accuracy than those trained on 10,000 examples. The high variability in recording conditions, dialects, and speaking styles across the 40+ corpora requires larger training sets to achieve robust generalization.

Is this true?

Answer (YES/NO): YES